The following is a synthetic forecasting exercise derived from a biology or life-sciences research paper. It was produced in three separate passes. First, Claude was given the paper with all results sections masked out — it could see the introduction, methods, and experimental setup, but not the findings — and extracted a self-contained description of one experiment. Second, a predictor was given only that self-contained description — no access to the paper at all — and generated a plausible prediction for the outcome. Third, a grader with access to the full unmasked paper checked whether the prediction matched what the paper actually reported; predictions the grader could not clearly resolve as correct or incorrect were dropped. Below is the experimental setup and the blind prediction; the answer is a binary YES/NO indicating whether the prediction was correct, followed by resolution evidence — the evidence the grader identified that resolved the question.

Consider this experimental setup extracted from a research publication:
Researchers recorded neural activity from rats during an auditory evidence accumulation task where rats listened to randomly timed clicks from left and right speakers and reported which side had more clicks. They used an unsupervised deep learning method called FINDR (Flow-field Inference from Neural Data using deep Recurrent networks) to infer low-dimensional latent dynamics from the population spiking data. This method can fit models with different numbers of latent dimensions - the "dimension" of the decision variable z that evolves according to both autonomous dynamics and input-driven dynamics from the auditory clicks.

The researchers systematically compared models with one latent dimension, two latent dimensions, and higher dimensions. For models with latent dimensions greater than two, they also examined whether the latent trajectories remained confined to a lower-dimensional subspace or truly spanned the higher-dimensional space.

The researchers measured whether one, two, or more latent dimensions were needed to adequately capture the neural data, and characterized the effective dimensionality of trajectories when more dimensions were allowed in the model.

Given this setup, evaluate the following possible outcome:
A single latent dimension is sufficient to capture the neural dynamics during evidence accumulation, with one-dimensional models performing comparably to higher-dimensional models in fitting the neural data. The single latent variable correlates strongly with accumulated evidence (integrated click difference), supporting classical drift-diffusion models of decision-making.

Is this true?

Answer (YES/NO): NO